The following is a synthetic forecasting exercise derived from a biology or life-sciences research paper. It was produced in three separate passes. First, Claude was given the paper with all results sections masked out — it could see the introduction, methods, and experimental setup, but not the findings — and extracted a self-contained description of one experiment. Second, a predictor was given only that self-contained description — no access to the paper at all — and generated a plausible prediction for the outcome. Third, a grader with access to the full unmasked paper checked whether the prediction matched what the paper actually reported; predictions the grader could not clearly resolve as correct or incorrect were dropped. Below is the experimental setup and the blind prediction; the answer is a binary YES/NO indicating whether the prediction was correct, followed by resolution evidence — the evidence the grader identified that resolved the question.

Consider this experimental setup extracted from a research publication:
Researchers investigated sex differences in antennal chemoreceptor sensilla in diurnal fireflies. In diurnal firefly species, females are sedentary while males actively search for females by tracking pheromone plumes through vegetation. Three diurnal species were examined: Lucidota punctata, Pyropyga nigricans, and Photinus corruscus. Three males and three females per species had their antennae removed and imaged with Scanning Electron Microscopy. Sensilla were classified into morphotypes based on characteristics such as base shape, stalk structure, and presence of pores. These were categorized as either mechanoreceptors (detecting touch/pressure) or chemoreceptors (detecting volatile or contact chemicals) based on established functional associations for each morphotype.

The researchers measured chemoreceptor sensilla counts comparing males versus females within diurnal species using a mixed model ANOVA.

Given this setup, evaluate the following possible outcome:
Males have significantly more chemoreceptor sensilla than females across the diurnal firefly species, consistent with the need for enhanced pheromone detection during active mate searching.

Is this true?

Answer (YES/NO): YES